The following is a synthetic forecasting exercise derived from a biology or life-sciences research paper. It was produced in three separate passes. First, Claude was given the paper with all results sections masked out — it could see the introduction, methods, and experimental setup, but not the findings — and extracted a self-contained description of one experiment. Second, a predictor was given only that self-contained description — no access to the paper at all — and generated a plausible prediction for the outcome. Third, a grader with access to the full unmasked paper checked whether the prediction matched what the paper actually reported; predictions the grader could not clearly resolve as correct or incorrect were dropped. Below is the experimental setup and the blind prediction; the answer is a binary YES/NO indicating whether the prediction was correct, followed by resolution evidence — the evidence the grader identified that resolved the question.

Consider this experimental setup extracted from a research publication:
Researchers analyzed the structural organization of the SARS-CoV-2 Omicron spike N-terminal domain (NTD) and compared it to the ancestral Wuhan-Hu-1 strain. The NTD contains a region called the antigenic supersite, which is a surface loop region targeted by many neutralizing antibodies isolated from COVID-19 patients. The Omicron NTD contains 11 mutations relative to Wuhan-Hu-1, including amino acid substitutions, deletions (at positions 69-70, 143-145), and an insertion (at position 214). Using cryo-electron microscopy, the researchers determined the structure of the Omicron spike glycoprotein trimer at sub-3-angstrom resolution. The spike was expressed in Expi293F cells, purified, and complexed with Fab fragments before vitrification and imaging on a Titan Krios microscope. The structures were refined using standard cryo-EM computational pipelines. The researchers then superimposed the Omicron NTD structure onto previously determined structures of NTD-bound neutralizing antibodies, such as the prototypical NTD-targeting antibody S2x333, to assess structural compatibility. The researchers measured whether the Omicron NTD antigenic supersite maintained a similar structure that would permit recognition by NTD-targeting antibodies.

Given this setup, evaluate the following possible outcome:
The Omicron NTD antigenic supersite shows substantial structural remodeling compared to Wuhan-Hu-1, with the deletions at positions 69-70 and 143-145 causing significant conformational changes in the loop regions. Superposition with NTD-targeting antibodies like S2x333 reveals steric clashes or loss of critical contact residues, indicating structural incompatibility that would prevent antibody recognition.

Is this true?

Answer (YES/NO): YES